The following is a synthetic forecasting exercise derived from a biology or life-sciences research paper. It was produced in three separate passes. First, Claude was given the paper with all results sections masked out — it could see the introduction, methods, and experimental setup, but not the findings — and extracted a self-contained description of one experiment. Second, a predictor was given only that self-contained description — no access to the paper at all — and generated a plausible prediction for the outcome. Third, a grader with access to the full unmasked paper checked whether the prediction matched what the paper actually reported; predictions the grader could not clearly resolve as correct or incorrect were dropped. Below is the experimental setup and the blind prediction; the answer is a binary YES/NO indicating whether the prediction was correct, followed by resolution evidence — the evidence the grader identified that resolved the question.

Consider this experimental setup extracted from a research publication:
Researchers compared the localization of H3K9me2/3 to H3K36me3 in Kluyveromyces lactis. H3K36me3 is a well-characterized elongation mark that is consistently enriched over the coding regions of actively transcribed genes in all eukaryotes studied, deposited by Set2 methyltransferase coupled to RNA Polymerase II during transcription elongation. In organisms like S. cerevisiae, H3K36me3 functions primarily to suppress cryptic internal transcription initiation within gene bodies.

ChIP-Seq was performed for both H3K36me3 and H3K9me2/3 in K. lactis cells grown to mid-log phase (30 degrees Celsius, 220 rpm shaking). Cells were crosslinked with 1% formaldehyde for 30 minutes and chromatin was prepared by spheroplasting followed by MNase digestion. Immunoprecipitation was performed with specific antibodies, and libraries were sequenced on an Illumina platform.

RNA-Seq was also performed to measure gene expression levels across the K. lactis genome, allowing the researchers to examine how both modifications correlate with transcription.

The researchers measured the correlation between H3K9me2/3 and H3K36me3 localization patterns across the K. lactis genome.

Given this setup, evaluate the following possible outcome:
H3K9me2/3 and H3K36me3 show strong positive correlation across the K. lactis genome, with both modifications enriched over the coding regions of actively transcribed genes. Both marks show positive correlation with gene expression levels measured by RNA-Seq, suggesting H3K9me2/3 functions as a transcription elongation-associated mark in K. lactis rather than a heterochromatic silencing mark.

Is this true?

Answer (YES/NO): NO